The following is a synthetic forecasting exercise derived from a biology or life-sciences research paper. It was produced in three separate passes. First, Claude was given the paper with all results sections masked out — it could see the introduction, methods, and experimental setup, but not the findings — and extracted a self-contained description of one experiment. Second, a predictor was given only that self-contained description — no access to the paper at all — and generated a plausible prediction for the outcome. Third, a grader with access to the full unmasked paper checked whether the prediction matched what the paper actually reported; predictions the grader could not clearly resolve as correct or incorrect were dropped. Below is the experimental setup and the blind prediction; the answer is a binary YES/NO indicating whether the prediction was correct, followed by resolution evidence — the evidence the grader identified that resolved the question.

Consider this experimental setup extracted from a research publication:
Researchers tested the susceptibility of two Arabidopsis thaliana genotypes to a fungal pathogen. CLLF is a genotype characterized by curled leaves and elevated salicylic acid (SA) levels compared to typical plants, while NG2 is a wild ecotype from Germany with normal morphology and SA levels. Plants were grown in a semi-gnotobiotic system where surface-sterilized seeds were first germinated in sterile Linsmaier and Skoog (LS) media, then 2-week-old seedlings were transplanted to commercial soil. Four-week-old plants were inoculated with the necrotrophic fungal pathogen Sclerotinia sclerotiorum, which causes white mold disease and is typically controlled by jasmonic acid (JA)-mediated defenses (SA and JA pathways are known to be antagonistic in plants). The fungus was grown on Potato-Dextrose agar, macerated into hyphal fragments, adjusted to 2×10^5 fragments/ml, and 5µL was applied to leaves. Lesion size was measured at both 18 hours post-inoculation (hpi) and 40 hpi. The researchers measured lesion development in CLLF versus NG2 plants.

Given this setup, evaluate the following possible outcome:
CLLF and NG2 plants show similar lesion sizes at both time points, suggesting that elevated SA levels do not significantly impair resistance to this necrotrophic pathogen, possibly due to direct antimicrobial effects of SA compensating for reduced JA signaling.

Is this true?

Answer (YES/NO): NO